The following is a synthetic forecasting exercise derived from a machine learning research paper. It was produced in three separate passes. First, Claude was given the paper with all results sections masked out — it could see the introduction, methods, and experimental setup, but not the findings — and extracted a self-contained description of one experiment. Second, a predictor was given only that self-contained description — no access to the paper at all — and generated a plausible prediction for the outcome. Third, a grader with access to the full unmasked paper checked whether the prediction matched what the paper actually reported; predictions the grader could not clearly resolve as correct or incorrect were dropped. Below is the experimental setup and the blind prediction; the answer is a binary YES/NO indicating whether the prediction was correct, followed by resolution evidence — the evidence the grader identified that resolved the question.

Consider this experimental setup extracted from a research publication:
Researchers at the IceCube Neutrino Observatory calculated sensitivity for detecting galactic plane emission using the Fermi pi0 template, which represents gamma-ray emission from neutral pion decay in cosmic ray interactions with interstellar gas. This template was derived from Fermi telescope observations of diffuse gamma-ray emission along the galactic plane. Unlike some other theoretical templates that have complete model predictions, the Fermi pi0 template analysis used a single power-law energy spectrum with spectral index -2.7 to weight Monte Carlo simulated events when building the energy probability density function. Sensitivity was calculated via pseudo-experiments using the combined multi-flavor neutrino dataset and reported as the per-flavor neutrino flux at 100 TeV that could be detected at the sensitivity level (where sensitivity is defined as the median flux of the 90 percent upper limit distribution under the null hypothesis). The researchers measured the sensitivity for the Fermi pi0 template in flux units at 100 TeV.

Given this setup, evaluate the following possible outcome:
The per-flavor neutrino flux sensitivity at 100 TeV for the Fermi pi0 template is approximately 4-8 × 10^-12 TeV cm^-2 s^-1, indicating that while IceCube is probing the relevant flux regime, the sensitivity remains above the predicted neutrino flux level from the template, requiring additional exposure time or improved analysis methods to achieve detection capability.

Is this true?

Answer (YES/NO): NO